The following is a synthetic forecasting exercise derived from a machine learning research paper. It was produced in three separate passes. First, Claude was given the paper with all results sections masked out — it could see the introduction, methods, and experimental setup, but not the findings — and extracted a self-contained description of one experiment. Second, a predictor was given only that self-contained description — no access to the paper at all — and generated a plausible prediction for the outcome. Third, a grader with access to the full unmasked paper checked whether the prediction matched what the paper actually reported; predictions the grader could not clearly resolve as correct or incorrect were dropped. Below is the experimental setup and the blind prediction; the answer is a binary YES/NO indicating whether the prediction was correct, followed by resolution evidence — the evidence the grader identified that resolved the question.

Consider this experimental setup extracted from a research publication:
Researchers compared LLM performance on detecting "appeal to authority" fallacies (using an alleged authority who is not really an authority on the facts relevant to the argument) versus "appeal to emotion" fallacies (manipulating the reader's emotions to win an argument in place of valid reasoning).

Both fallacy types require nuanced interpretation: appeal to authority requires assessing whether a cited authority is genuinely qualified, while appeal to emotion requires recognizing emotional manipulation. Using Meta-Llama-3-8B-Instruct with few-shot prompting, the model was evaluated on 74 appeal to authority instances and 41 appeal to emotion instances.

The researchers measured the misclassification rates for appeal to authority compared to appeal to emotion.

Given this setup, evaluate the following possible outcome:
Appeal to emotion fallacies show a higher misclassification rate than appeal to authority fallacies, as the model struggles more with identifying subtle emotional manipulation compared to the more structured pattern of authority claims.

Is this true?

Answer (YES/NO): YES